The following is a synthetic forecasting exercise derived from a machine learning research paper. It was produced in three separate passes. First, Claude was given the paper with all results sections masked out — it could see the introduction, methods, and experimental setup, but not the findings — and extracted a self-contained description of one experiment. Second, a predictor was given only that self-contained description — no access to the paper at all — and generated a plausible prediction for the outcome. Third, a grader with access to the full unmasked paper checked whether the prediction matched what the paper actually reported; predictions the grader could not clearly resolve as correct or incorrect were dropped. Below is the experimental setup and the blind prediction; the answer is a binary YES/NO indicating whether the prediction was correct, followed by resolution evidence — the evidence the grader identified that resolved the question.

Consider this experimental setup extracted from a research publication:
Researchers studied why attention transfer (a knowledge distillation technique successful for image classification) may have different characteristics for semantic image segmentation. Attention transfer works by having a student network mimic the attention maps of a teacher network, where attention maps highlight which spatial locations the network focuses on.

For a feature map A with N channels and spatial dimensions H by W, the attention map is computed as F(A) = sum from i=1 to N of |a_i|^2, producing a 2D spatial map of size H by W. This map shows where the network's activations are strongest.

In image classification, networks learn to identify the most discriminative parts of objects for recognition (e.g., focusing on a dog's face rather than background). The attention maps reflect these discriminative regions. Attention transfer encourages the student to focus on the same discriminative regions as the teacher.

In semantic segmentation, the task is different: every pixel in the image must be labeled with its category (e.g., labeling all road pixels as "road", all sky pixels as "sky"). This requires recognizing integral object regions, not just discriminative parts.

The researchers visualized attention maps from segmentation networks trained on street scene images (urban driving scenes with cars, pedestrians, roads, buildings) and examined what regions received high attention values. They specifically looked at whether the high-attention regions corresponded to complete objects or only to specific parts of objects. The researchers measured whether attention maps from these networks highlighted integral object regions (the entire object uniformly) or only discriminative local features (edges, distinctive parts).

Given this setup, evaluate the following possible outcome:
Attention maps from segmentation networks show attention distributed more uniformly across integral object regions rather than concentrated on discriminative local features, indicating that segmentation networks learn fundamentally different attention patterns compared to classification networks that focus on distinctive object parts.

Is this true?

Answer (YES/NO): NO